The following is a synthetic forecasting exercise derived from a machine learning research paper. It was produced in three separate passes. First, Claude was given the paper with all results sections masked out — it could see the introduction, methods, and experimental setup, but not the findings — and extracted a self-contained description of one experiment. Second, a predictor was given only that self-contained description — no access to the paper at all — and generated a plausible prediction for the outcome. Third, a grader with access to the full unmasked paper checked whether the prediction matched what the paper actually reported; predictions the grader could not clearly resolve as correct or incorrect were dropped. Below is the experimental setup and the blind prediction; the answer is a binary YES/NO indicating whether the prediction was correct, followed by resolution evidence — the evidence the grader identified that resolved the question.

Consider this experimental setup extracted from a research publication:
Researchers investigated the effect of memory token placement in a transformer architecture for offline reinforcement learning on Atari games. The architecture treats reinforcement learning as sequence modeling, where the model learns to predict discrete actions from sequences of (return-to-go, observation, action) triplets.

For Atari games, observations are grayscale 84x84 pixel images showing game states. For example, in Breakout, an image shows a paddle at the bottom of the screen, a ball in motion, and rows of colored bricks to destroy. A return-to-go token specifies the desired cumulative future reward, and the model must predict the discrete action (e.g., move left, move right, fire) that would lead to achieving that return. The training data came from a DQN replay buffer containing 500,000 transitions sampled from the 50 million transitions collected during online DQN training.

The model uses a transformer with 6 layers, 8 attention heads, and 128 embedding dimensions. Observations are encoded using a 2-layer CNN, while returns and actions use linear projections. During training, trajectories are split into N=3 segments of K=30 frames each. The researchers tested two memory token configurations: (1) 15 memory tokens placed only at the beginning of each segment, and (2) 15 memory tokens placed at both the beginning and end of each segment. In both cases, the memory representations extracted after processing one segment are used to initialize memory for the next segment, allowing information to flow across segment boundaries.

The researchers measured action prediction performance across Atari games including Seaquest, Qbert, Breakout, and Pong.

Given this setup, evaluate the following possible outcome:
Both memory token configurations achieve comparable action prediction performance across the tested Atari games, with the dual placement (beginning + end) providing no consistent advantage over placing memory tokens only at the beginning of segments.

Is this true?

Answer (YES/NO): NO